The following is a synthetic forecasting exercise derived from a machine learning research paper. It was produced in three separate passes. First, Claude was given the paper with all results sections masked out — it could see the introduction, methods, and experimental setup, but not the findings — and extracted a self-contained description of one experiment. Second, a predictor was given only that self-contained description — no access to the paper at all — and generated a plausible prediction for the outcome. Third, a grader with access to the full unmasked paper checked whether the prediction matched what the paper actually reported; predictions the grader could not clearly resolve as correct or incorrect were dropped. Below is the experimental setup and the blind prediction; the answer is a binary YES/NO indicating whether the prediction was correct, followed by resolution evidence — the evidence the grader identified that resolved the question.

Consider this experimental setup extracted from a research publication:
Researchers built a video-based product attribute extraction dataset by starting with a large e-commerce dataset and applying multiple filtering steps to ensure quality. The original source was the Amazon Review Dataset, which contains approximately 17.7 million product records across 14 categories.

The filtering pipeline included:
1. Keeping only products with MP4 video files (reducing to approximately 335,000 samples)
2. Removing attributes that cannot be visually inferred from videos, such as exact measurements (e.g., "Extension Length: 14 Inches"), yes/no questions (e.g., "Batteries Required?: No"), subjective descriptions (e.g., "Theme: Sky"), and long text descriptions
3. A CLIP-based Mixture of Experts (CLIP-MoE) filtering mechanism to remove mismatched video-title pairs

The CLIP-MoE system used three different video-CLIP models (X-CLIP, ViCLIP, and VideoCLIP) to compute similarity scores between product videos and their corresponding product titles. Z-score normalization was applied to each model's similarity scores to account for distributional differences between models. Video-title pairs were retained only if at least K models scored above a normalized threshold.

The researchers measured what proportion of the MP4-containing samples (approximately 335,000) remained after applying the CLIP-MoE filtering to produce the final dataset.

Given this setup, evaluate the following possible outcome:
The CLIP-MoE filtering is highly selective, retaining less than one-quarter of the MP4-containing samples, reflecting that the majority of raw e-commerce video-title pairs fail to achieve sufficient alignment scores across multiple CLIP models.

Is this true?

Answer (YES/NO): NO